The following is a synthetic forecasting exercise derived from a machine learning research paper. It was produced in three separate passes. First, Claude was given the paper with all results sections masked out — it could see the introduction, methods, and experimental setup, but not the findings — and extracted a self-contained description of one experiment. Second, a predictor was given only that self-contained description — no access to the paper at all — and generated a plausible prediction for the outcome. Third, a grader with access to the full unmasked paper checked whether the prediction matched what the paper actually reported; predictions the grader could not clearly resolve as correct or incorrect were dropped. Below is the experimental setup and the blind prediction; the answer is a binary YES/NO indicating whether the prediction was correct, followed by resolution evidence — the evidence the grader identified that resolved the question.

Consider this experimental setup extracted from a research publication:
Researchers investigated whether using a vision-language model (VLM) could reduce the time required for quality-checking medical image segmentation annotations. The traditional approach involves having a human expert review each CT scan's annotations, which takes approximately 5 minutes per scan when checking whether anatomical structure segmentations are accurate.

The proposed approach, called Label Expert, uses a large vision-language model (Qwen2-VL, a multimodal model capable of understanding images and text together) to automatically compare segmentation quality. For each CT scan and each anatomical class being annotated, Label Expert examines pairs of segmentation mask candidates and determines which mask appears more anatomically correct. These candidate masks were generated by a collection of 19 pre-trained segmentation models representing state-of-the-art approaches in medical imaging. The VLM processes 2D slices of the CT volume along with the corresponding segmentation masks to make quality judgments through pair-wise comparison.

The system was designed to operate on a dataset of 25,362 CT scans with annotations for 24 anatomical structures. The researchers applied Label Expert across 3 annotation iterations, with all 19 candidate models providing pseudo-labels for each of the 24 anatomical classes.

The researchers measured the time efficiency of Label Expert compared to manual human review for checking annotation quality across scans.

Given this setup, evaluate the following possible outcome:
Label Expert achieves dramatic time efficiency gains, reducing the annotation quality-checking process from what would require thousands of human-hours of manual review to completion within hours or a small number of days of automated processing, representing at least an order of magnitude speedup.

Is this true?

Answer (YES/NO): YES